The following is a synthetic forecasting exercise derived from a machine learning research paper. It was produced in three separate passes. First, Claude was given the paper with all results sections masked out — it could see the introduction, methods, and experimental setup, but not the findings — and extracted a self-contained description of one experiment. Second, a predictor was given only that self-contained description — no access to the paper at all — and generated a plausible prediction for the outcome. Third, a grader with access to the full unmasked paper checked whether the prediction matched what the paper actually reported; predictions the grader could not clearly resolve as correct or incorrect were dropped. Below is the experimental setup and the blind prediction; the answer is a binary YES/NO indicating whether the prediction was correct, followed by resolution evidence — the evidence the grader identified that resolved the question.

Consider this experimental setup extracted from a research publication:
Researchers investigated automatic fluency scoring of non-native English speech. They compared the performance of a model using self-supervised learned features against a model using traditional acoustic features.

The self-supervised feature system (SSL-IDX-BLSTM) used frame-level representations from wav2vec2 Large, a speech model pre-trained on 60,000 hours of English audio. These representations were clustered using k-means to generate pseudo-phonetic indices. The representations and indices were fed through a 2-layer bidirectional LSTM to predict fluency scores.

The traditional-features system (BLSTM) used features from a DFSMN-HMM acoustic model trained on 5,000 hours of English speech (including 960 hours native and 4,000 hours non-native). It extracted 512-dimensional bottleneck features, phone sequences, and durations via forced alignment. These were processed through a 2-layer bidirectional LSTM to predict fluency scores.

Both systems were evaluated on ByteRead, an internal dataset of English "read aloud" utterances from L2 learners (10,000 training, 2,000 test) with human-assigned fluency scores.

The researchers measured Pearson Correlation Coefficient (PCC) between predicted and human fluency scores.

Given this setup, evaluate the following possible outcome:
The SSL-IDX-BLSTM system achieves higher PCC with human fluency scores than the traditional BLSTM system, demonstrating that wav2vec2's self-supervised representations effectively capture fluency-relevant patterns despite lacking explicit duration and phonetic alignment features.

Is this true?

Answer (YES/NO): YES